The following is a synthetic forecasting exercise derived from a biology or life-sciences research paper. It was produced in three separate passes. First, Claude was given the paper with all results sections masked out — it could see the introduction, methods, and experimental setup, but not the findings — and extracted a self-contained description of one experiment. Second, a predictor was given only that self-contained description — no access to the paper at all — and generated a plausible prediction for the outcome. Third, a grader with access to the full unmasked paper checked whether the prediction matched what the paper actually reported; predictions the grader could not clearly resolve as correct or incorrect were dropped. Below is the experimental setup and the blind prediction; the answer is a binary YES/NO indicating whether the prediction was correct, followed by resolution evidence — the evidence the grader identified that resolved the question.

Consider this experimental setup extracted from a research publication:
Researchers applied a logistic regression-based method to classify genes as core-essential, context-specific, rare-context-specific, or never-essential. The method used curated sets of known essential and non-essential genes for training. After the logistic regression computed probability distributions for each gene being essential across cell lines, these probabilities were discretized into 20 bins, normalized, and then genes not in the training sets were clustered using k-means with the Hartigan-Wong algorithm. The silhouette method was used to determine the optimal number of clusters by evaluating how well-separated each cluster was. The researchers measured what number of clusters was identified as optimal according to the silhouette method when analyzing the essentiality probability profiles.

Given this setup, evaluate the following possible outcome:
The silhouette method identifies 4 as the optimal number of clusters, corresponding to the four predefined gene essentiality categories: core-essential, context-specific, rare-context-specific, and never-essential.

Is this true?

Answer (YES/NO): YES